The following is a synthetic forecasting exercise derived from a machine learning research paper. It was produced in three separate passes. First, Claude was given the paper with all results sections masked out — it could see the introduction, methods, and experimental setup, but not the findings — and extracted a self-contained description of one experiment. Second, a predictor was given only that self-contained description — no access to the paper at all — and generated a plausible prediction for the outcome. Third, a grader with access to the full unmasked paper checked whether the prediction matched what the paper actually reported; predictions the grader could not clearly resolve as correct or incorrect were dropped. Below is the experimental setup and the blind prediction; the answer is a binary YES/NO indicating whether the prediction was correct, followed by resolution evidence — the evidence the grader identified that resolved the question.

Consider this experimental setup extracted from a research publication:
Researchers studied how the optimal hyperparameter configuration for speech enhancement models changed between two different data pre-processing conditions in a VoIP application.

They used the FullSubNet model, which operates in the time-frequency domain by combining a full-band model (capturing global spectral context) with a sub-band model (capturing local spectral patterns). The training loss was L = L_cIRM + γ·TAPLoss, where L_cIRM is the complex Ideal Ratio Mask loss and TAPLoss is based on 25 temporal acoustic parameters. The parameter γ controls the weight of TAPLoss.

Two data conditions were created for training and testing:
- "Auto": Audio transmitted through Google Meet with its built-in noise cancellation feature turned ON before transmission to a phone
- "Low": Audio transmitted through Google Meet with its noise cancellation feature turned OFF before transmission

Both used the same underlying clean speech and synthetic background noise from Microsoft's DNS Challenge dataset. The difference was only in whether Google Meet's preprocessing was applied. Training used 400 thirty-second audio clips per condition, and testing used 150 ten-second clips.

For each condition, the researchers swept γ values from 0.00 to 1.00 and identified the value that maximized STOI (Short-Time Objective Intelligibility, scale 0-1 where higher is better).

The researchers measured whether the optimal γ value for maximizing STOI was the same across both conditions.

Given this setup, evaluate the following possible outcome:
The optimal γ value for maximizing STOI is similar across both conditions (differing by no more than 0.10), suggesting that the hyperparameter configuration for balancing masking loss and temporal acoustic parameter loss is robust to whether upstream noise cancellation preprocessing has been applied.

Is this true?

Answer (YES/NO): NO